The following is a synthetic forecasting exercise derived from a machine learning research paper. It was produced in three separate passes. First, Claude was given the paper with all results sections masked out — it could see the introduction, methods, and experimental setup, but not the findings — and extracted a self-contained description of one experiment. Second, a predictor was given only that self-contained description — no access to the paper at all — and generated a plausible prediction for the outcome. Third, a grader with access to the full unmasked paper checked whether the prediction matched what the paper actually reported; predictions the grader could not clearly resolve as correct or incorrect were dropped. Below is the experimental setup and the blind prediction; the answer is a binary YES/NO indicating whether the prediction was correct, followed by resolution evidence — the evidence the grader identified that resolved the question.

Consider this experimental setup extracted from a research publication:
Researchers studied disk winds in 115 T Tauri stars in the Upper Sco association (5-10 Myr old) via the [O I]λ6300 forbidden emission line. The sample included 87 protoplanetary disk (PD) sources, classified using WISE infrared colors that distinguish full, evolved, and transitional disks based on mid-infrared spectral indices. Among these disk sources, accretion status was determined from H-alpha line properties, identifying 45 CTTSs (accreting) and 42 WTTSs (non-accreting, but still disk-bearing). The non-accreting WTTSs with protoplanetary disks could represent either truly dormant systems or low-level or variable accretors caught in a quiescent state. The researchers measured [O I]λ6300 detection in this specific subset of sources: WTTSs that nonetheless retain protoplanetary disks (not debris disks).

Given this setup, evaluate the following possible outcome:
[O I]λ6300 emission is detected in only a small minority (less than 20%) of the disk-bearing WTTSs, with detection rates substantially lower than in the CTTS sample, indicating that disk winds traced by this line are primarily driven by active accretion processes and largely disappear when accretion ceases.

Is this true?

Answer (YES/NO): NO